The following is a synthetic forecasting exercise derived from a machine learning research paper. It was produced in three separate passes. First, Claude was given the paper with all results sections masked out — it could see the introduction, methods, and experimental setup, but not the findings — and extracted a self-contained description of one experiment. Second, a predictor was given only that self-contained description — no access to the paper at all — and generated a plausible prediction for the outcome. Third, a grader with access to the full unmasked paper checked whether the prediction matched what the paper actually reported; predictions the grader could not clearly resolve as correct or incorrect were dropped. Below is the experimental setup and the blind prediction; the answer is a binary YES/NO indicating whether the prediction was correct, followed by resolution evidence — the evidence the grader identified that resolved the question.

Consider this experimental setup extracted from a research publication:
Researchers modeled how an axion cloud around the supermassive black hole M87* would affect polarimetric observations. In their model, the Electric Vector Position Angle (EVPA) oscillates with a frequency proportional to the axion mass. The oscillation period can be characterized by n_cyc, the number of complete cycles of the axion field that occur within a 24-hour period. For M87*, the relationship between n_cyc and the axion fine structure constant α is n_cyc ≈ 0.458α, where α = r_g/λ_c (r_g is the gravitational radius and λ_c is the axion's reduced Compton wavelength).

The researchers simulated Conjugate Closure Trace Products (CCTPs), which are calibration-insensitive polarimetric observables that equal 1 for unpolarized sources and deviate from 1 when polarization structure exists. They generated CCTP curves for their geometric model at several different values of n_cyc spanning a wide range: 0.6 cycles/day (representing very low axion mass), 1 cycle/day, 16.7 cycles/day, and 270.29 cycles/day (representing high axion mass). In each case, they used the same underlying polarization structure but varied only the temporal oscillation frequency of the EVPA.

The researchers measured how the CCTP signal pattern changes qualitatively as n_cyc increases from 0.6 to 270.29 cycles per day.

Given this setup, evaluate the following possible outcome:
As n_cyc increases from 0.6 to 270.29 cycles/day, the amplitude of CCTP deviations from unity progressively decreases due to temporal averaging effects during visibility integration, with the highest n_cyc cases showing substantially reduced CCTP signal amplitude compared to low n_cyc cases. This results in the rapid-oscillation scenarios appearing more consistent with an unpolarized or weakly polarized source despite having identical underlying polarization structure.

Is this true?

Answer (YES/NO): NO